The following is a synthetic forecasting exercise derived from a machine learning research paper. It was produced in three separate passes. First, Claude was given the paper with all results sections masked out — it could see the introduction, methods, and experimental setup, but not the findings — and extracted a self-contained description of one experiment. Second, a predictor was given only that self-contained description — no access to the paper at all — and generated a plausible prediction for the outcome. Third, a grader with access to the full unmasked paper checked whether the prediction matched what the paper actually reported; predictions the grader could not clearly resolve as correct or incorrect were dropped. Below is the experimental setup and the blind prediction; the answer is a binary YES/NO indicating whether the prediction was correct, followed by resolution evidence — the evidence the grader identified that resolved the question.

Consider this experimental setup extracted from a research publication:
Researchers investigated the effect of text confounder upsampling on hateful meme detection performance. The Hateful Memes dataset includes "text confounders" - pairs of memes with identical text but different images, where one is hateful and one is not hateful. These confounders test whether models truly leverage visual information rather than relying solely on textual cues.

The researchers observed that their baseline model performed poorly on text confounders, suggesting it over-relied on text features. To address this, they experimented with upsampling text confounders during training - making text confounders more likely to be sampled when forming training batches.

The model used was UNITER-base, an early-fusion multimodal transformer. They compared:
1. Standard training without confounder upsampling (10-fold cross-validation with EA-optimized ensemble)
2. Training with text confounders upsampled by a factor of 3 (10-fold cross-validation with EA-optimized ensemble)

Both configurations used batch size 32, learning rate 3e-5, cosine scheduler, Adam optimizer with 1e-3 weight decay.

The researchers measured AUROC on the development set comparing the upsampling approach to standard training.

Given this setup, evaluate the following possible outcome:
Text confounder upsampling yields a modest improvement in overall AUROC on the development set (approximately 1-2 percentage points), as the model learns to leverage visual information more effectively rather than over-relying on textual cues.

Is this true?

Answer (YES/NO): NO